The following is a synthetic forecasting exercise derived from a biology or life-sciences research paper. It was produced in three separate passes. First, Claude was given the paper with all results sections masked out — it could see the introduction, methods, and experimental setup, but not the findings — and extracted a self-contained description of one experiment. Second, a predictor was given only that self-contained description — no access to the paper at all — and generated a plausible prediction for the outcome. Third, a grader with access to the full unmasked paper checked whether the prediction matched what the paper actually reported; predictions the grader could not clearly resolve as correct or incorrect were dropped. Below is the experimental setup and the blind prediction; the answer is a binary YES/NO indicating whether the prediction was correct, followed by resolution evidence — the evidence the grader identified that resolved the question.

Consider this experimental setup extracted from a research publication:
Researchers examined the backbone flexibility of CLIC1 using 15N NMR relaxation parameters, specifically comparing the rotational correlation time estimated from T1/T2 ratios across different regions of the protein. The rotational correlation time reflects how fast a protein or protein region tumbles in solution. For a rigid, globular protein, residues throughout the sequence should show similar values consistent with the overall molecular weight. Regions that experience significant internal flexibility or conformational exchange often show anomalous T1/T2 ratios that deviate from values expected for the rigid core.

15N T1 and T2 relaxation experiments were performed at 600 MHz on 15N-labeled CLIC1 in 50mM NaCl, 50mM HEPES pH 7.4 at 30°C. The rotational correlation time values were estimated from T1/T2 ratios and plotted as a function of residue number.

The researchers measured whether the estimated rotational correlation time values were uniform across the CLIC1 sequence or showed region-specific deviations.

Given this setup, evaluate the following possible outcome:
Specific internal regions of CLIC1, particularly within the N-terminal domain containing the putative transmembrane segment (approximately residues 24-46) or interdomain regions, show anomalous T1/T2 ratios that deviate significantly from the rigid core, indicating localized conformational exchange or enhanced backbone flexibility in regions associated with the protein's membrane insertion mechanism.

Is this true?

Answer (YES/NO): YES